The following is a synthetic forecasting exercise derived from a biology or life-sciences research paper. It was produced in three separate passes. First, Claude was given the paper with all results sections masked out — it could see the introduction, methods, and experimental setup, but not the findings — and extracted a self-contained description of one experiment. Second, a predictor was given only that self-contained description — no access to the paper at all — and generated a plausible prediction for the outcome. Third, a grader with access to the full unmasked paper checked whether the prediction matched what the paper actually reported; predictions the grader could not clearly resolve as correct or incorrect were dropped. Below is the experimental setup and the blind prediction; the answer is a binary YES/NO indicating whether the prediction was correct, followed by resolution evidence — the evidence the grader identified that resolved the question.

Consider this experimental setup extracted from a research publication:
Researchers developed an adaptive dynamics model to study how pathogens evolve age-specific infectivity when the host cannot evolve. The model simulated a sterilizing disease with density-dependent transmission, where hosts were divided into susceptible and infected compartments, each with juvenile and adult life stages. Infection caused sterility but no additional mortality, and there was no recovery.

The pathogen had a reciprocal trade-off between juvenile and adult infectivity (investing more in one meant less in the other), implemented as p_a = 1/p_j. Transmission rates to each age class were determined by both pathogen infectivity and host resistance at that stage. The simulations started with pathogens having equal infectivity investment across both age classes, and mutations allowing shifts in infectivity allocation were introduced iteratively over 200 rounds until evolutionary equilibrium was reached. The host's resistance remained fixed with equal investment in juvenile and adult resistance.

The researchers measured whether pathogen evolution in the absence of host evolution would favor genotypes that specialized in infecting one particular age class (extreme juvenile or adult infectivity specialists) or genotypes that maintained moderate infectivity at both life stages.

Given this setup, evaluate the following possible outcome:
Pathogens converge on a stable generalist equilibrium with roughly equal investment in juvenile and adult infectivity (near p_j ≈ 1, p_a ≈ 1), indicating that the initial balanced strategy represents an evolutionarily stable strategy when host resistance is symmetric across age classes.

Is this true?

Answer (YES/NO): NO